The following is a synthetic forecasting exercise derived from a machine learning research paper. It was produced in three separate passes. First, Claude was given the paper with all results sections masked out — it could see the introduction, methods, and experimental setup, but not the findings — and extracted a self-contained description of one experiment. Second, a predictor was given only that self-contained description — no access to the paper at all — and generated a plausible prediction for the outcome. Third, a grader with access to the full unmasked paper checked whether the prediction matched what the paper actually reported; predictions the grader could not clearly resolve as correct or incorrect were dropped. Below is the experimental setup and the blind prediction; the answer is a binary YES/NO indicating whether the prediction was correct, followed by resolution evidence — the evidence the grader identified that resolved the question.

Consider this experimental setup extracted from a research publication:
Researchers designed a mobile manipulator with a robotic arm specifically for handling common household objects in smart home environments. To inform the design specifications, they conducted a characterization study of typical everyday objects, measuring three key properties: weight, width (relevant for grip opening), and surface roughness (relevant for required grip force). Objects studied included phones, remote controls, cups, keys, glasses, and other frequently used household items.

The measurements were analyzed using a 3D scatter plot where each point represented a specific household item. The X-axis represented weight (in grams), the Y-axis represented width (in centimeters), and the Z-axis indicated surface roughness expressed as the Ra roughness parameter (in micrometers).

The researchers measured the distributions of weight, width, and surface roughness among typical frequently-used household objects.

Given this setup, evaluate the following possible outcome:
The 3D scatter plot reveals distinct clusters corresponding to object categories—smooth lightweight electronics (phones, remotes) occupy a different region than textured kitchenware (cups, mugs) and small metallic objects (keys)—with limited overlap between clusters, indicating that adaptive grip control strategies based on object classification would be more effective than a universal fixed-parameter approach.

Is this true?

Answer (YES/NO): NO